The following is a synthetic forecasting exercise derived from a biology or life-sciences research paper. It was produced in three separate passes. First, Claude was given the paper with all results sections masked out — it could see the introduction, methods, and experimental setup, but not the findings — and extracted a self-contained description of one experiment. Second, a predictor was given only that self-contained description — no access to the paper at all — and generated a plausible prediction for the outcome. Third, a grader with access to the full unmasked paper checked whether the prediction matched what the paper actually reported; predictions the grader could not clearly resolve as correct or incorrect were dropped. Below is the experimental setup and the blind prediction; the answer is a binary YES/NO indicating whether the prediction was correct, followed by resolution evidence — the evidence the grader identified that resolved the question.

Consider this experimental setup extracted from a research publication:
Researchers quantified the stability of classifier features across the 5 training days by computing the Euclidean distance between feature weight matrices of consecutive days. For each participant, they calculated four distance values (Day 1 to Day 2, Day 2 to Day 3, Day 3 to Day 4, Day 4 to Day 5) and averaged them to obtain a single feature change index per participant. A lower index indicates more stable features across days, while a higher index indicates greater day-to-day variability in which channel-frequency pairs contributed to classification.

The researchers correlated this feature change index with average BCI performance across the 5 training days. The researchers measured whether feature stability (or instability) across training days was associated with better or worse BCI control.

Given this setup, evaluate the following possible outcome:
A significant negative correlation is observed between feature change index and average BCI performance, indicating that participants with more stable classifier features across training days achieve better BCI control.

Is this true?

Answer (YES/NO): NO